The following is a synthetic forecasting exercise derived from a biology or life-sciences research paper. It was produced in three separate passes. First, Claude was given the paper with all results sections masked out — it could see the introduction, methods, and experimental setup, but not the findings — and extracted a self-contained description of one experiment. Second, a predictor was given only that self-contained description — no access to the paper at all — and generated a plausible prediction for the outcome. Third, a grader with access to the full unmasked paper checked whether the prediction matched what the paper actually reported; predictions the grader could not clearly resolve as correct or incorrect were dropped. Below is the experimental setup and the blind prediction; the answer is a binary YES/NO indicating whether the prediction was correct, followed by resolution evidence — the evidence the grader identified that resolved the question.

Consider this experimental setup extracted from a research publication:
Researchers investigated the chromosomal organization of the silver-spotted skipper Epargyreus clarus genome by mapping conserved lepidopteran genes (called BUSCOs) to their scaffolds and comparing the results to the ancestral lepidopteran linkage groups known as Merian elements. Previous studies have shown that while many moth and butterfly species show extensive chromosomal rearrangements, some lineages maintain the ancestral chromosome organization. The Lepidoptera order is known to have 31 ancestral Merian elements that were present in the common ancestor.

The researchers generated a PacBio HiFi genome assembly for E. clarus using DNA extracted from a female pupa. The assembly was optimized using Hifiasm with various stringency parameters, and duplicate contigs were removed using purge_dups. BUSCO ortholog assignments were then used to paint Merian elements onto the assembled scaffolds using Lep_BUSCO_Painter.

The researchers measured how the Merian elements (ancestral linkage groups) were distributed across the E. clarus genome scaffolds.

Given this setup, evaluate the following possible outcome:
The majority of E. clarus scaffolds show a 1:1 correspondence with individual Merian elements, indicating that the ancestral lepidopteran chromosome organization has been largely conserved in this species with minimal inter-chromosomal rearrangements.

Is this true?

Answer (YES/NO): YES